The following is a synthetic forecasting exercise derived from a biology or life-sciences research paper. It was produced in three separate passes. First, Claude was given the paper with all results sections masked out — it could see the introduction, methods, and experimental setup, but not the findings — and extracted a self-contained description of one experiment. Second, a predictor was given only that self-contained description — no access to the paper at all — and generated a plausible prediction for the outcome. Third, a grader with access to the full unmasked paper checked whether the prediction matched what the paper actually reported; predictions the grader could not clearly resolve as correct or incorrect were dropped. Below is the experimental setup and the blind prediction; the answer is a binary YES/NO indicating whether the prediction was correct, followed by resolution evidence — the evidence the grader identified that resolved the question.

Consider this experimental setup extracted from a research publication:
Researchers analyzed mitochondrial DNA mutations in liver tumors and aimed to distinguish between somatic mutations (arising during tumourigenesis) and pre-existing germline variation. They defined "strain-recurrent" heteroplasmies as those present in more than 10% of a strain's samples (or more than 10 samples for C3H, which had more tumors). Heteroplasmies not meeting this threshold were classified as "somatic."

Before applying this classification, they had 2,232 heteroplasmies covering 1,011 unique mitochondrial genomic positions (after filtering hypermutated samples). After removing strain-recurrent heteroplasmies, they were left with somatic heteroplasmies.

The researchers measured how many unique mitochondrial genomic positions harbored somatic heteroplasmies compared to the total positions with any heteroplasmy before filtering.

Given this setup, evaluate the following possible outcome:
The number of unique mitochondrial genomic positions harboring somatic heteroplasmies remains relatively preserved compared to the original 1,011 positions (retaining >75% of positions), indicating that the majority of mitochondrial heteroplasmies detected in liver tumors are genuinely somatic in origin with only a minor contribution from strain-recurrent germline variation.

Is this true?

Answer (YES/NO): YES